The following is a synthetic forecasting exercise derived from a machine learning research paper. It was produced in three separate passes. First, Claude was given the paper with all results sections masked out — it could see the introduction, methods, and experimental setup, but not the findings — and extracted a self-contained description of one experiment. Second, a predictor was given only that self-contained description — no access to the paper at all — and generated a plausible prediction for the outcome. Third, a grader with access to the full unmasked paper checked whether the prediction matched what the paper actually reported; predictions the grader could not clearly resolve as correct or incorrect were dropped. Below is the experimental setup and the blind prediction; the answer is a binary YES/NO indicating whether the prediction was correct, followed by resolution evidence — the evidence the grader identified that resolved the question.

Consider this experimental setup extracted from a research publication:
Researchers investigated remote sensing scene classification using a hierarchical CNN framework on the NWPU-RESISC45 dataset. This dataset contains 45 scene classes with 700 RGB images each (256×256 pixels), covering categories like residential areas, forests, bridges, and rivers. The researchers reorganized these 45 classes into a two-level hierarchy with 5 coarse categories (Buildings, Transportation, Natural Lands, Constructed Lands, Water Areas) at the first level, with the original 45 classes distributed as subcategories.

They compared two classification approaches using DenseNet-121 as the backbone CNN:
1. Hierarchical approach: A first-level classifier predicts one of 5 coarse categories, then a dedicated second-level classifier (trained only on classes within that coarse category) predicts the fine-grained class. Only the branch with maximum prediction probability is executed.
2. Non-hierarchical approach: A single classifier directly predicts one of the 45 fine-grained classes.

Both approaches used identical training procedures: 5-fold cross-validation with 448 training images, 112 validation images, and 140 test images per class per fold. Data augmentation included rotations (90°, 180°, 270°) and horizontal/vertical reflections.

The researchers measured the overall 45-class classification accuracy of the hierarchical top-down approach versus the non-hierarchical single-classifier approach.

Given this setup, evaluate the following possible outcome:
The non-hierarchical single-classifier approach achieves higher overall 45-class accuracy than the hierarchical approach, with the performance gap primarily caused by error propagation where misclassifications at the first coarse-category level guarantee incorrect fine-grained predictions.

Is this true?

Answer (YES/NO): YES